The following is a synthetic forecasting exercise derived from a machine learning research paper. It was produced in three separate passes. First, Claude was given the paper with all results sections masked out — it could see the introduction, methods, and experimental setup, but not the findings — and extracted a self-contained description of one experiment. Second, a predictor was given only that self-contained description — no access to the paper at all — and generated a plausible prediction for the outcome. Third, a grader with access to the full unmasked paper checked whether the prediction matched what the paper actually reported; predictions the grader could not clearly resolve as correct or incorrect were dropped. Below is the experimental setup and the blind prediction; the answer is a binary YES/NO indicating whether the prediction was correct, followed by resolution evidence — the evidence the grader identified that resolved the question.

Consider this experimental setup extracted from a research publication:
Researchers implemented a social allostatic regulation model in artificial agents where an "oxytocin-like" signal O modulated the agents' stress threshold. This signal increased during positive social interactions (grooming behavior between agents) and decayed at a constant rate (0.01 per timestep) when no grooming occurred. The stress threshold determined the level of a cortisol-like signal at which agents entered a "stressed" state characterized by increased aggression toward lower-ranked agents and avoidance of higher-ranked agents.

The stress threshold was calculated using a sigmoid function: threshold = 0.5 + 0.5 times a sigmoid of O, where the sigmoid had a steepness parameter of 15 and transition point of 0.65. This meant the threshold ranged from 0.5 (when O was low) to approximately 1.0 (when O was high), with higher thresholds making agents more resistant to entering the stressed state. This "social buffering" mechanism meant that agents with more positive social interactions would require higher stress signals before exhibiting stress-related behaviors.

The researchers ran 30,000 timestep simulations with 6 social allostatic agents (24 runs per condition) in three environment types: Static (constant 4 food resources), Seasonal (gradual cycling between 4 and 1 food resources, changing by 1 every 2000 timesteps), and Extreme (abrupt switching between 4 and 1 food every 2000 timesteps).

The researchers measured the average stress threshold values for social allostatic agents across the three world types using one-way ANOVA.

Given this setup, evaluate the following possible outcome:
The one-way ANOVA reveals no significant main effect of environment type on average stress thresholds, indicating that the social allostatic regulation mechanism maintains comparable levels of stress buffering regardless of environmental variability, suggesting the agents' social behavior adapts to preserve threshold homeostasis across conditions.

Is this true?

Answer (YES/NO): NO